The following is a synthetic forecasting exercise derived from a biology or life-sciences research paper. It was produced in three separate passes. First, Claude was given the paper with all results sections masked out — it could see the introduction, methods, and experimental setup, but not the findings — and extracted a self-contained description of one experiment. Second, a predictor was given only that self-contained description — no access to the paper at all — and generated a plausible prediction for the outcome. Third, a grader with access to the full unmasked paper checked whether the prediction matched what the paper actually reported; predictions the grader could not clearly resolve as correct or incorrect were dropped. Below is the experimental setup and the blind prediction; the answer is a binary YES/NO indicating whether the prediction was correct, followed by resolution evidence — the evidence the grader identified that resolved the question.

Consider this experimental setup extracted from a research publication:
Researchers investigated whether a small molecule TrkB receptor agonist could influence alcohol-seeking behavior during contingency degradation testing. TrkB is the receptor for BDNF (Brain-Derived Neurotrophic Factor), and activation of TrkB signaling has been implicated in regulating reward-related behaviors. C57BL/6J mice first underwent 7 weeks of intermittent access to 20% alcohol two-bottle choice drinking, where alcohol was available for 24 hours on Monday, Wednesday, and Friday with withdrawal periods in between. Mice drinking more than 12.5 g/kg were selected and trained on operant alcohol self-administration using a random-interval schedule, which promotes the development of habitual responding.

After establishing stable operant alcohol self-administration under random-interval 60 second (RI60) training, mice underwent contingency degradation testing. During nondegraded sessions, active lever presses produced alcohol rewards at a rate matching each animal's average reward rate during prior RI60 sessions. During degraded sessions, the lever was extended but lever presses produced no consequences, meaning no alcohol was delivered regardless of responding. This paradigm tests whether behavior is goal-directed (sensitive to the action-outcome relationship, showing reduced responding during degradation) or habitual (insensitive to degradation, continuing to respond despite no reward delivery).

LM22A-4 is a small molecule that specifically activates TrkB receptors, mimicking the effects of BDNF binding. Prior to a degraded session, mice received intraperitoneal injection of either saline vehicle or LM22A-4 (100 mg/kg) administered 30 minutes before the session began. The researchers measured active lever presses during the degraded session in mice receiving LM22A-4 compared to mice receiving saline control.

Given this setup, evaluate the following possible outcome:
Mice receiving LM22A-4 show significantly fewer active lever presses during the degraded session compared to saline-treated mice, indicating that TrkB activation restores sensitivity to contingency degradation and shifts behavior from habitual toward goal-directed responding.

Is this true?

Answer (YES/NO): NO